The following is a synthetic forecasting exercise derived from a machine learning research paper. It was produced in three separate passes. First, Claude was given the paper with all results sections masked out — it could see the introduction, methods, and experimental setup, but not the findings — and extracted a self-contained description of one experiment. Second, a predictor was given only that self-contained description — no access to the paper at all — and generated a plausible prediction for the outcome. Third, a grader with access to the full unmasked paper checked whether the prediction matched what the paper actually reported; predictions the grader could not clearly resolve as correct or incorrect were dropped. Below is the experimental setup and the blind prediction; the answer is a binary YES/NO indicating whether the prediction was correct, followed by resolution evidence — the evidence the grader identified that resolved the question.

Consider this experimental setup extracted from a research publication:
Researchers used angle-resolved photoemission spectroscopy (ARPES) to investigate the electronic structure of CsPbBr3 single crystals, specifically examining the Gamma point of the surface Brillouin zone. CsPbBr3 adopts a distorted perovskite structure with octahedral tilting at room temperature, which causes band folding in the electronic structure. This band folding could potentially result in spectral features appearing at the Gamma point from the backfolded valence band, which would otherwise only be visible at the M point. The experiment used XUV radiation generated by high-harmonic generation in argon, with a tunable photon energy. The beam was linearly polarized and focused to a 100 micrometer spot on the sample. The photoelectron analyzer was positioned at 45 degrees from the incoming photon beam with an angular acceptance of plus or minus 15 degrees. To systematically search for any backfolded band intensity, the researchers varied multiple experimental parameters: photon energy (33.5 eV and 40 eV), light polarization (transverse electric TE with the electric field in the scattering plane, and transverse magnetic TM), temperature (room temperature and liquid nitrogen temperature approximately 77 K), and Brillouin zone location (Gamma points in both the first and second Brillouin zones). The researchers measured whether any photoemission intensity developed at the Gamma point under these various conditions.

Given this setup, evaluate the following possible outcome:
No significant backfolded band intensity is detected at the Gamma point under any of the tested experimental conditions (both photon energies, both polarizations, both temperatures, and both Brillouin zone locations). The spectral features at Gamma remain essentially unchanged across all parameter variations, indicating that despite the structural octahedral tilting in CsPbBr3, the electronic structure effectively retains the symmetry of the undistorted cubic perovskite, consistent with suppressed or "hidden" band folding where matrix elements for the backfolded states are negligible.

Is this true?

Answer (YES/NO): YES